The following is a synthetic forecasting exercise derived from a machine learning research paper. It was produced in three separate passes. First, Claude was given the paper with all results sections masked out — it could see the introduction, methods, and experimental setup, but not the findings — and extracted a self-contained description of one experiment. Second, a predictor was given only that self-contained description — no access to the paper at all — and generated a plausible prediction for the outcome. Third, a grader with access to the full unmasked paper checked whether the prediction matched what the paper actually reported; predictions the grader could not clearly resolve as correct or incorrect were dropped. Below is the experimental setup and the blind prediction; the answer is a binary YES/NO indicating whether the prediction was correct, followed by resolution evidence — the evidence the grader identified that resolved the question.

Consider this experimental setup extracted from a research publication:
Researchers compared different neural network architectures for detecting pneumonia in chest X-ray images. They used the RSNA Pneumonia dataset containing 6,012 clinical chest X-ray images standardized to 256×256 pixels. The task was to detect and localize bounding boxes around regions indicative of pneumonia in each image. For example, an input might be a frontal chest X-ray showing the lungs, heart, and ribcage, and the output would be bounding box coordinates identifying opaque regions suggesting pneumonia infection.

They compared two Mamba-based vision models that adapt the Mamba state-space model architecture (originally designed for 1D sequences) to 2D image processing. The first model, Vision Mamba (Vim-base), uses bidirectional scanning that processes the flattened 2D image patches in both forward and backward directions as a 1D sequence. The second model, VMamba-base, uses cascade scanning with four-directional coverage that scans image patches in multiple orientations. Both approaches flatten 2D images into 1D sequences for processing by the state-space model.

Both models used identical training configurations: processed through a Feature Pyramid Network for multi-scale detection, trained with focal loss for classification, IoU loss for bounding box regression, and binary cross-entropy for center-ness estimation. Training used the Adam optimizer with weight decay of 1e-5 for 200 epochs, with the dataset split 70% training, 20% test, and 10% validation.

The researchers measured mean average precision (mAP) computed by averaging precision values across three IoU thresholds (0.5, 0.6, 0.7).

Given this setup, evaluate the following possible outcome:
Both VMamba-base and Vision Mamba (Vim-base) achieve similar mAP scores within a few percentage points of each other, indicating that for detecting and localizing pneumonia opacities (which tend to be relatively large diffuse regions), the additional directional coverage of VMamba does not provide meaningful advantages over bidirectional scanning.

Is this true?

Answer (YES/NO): NO